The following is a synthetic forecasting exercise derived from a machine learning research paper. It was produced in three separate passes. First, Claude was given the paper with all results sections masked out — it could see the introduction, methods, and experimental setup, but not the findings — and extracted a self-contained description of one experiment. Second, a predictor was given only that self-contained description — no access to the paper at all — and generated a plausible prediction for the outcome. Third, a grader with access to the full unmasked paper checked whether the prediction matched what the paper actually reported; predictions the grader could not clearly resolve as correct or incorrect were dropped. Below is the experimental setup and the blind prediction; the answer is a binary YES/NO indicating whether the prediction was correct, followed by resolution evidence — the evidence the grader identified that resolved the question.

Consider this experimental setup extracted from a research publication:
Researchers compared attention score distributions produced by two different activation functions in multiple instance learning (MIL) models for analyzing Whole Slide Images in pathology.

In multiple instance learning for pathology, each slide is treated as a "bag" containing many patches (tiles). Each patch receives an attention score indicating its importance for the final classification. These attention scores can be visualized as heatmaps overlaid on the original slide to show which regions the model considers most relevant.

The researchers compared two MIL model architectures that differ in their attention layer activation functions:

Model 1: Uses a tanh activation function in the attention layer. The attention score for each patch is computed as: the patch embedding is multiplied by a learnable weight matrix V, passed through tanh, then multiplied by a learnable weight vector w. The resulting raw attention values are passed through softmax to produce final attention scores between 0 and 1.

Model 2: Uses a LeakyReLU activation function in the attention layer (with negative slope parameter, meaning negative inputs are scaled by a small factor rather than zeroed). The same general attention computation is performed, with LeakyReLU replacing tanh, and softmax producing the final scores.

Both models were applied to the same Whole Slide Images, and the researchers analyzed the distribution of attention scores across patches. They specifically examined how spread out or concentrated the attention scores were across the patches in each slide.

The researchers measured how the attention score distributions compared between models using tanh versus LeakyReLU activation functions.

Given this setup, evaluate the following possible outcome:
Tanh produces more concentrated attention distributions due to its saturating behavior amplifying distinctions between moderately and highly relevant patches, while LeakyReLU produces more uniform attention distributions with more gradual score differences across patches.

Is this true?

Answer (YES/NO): NO